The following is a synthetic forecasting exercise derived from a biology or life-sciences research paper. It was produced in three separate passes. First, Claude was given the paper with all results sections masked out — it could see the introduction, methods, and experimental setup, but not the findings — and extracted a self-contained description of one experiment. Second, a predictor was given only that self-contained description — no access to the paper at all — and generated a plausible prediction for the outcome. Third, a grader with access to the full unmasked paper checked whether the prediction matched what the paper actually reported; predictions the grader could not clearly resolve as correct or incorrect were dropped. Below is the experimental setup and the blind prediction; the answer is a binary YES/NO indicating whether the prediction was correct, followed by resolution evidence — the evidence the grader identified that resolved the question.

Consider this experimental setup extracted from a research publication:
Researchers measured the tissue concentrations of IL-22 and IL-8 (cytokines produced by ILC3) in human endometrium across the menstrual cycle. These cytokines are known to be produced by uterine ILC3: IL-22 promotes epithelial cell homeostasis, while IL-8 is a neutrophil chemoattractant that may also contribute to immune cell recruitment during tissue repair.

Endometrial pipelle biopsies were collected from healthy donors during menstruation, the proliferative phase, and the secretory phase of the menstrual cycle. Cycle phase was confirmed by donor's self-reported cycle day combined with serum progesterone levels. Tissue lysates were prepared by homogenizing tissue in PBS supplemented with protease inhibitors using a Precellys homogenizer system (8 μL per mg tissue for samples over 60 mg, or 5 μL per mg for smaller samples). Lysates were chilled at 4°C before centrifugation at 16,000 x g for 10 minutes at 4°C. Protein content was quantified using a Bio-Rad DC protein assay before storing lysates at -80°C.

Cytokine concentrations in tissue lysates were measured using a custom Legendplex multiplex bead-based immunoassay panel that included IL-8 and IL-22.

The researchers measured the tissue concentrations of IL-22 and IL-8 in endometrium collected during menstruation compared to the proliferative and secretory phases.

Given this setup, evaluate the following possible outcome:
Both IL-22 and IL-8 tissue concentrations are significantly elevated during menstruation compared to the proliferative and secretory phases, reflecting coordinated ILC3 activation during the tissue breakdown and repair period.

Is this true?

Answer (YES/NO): NO